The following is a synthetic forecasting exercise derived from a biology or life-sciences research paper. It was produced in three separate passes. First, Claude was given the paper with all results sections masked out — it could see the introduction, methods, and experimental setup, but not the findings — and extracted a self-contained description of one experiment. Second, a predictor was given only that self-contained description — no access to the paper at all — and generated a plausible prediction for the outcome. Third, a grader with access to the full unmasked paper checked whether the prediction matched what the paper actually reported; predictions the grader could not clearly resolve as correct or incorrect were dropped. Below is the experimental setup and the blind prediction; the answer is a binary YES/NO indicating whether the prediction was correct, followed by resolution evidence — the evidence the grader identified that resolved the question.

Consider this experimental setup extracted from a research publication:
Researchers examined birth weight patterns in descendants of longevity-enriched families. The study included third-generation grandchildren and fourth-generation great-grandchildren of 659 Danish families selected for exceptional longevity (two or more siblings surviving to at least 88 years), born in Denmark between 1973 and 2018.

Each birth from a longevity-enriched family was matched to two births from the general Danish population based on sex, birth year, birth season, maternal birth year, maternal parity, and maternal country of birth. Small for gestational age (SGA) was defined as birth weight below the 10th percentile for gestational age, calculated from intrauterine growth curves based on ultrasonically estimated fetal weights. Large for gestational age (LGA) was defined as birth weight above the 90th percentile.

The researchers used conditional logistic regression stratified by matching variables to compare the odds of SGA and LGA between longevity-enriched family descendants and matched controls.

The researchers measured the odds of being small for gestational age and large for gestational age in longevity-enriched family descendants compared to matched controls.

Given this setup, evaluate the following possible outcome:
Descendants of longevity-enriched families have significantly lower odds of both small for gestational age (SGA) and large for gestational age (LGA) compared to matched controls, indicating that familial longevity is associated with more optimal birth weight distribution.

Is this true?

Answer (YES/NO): NO